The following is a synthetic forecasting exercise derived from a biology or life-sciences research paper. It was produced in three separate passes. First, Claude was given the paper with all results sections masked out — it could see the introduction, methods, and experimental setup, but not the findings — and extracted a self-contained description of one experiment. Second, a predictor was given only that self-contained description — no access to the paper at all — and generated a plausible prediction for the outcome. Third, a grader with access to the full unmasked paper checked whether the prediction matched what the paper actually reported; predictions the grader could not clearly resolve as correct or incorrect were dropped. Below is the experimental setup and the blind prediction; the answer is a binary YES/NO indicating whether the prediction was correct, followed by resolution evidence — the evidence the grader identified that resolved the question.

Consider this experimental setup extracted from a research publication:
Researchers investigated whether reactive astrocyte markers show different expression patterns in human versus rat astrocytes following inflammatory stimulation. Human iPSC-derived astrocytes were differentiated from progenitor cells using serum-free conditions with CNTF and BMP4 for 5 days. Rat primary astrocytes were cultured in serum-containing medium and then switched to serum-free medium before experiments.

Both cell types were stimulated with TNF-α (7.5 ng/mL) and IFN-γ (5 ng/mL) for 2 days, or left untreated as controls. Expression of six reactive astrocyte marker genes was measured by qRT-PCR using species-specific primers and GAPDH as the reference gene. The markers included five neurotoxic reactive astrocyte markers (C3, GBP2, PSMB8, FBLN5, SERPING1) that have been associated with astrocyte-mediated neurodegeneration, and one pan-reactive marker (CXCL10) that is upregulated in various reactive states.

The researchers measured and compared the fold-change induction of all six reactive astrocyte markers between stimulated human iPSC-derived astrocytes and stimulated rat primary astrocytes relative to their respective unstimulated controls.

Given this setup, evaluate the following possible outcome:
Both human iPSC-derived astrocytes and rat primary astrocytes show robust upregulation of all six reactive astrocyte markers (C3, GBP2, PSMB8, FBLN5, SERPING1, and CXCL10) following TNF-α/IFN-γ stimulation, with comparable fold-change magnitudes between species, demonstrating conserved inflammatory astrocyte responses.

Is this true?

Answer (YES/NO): NO